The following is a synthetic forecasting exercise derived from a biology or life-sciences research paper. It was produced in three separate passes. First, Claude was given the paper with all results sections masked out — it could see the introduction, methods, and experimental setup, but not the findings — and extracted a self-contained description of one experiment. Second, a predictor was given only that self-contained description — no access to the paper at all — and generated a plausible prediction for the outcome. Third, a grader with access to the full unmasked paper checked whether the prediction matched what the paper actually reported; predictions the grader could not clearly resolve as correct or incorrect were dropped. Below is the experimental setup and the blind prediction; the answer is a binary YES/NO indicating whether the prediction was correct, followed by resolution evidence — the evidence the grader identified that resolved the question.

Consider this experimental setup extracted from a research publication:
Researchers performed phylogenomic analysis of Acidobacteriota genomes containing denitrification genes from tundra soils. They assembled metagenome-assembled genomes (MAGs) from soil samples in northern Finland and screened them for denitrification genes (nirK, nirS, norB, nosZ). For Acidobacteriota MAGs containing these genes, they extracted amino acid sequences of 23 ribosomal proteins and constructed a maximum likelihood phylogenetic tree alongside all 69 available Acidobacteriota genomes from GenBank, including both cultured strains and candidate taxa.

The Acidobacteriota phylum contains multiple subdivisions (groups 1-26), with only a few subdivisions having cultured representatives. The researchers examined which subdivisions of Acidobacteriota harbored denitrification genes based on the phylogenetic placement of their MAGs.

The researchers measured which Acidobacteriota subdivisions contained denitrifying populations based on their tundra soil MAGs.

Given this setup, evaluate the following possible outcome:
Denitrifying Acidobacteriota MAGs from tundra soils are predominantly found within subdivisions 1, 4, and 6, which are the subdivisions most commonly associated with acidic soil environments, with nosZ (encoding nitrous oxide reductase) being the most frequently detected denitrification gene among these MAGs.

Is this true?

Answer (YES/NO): NO